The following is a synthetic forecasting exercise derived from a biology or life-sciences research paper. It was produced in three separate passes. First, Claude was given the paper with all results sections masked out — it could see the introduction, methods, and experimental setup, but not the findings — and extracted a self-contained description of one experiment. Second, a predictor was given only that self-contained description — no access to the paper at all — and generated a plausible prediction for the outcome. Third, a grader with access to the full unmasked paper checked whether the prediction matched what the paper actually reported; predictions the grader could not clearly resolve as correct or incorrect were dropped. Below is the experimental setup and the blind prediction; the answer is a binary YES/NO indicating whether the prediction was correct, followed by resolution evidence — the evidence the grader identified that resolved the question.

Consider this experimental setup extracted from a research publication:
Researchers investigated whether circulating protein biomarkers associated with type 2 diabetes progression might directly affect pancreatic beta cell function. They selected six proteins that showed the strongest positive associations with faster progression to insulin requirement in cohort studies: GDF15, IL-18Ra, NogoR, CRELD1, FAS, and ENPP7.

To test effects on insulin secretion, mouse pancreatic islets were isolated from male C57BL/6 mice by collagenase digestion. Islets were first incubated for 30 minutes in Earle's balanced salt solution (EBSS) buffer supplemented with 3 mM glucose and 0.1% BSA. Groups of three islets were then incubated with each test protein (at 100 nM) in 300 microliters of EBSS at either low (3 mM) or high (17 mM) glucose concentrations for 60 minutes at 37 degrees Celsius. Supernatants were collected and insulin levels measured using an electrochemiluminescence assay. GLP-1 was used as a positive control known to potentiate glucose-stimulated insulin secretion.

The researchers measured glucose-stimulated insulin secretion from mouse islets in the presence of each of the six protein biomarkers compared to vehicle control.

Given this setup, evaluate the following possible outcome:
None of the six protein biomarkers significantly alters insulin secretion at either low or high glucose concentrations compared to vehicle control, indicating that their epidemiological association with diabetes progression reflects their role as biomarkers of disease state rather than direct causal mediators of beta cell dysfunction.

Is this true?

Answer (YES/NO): YES